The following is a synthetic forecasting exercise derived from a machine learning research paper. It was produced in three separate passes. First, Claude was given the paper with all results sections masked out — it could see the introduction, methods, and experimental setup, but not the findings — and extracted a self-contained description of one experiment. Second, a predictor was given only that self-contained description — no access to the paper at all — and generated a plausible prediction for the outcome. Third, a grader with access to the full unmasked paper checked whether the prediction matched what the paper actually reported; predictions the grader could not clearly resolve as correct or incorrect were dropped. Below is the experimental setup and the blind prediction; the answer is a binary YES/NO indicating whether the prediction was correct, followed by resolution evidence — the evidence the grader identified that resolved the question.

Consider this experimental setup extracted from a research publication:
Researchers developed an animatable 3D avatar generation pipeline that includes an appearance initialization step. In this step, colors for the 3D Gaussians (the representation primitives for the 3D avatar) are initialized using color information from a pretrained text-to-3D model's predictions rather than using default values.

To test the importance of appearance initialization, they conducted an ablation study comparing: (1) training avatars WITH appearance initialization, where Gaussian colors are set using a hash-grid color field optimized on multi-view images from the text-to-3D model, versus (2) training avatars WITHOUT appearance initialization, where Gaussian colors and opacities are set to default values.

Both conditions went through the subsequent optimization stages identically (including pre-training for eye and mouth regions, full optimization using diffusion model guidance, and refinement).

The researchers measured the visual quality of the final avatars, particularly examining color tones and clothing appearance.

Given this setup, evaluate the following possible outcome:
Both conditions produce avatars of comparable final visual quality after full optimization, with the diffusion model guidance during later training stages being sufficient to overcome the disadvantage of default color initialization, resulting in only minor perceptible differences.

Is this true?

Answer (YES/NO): NO